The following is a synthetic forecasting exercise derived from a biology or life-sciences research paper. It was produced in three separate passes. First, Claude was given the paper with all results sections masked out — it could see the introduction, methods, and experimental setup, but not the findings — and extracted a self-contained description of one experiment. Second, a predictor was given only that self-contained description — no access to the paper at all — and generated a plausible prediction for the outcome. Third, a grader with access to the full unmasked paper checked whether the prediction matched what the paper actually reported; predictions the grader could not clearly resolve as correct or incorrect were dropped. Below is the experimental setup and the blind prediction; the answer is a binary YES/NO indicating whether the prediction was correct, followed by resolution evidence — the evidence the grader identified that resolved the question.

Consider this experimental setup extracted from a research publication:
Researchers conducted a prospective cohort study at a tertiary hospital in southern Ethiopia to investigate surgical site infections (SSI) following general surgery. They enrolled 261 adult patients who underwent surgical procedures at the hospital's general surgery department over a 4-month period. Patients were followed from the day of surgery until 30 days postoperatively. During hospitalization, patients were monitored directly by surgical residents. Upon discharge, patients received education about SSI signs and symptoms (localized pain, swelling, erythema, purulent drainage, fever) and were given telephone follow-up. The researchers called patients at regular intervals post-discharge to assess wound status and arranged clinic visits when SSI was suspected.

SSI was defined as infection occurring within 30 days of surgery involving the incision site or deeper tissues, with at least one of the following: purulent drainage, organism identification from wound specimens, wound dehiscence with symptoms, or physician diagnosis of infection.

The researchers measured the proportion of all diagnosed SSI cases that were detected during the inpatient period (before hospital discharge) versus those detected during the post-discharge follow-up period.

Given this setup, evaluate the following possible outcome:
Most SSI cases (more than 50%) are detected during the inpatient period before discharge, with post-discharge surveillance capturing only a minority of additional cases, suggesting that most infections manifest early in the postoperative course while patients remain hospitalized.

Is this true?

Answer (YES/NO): YES